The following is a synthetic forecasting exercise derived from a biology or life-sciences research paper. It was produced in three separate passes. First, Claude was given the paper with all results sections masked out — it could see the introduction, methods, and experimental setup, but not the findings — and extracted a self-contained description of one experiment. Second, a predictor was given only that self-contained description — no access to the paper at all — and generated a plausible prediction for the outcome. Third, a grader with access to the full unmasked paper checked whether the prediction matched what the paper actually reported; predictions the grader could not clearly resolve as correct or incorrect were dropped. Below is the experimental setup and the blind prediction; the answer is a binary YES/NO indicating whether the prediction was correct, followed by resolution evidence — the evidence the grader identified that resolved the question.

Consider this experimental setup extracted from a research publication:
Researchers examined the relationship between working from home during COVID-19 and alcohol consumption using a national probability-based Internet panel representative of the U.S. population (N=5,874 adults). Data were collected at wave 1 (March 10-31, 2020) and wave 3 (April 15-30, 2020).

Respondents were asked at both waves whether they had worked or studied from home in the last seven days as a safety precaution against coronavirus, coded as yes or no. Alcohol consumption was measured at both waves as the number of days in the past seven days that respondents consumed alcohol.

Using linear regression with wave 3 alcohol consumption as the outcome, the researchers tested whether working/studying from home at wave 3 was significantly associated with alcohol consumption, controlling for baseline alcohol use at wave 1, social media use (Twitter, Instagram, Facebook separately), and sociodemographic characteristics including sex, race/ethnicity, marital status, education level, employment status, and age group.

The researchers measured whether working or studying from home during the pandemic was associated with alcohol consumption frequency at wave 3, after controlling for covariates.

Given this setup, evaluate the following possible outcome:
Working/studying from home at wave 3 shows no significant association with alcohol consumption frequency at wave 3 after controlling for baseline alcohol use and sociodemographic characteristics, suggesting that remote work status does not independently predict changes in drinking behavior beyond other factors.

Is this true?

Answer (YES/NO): NO